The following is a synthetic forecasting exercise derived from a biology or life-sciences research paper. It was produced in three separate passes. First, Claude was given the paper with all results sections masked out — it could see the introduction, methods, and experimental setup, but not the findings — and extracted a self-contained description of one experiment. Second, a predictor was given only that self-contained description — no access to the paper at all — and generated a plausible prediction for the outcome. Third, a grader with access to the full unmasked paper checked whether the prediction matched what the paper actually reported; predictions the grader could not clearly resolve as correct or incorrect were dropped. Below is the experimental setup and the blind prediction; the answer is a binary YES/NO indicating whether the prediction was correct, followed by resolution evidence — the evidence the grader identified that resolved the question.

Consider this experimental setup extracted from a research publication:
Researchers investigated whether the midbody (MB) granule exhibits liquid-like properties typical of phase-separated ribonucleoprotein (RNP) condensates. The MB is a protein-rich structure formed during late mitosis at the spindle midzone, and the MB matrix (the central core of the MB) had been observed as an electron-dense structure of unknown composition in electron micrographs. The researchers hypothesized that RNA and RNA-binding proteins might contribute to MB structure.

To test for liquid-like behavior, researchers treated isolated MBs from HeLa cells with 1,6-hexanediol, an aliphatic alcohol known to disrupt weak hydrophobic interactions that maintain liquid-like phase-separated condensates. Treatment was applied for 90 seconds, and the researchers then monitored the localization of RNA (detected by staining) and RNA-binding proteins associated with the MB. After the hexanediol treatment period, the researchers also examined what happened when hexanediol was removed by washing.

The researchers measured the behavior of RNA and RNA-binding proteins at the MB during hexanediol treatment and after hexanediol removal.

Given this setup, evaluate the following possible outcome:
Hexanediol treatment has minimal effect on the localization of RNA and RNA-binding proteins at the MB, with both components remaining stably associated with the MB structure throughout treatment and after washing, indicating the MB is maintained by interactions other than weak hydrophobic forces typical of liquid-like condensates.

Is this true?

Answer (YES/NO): NO